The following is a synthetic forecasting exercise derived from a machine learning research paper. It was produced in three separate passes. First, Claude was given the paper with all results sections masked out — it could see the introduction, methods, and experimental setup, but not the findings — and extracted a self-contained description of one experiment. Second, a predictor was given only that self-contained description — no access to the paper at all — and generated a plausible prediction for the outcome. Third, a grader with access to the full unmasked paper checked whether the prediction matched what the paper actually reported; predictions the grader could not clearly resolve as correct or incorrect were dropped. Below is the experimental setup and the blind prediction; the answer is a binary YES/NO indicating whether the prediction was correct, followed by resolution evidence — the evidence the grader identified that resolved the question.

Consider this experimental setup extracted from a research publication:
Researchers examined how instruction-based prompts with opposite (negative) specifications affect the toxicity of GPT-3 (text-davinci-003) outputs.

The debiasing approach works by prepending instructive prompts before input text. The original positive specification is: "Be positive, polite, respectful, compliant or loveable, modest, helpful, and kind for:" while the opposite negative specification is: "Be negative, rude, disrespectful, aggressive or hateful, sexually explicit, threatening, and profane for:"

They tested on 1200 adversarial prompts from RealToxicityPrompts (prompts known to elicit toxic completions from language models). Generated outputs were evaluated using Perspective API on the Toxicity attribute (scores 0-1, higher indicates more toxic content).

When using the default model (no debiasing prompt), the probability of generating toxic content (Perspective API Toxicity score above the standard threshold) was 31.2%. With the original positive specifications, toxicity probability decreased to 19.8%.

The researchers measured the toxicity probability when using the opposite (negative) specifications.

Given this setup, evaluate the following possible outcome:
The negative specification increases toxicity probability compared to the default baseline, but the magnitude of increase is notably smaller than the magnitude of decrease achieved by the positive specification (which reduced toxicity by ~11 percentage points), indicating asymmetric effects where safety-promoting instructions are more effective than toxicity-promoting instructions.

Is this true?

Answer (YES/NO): NO